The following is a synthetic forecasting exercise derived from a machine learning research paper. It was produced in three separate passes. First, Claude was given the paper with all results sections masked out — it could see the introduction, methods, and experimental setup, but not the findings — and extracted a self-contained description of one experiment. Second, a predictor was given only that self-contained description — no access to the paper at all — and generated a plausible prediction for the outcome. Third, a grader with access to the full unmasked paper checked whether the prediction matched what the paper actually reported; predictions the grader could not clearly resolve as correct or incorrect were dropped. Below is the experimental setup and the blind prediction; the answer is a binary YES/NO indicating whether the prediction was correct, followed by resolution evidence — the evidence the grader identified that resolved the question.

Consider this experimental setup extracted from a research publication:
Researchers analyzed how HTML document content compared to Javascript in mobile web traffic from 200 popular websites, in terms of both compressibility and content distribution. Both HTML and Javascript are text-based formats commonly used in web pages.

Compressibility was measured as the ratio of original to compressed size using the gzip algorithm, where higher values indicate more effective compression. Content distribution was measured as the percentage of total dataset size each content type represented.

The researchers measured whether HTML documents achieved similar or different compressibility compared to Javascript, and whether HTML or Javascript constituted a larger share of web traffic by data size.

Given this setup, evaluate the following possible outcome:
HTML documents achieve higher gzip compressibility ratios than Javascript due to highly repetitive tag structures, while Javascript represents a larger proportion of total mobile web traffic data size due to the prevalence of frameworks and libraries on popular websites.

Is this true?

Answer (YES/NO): YES